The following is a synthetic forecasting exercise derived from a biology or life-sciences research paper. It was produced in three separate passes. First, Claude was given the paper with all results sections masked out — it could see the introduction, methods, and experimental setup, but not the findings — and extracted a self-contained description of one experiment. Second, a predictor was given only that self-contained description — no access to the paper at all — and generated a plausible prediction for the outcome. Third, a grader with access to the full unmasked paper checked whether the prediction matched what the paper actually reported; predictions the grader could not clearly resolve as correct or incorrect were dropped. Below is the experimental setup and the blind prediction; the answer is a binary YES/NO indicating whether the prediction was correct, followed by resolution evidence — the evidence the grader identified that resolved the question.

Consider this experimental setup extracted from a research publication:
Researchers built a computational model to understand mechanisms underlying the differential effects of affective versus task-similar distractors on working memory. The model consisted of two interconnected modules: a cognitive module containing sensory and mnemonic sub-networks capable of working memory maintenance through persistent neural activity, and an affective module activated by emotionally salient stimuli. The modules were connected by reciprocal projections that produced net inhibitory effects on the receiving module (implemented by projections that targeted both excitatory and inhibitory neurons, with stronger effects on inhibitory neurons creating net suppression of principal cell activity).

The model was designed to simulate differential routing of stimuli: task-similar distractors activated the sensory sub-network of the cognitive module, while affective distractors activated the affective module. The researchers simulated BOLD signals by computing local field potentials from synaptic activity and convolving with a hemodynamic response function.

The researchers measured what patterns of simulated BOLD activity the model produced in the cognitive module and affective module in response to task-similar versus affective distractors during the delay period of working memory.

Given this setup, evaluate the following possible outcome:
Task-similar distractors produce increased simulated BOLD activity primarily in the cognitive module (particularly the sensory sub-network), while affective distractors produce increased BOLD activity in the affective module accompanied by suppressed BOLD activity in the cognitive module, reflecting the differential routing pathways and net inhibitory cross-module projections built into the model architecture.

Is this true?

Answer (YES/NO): YES